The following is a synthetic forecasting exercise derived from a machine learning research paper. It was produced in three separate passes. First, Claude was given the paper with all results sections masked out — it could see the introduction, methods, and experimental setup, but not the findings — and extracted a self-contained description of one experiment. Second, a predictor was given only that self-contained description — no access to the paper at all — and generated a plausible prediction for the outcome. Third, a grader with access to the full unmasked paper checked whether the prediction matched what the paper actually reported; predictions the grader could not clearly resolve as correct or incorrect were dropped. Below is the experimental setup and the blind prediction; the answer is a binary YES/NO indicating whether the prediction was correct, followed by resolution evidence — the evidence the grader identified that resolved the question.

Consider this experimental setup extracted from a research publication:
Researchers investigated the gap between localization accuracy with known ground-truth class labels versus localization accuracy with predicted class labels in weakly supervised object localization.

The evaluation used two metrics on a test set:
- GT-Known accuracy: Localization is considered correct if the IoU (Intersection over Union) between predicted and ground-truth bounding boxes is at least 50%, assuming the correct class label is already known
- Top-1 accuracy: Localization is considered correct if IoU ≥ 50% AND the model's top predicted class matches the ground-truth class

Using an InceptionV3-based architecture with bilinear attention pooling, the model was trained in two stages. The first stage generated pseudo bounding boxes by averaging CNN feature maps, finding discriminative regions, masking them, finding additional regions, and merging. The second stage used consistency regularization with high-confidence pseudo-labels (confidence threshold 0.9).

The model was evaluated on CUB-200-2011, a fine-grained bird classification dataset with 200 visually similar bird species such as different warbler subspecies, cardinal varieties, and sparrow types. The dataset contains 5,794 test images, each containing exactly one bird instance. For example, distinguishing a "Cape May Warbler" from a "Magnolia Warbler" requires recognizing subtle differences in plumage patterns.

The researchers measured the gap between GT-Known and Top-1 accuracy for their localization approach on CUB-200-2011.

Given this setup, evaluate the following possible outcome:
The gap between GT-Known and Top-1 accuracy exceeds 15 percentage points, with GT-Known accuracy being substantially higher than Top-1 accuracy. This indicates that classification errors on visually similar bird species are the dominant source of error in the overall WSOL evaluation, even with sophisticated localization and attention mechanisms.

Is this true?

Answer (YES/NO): NO